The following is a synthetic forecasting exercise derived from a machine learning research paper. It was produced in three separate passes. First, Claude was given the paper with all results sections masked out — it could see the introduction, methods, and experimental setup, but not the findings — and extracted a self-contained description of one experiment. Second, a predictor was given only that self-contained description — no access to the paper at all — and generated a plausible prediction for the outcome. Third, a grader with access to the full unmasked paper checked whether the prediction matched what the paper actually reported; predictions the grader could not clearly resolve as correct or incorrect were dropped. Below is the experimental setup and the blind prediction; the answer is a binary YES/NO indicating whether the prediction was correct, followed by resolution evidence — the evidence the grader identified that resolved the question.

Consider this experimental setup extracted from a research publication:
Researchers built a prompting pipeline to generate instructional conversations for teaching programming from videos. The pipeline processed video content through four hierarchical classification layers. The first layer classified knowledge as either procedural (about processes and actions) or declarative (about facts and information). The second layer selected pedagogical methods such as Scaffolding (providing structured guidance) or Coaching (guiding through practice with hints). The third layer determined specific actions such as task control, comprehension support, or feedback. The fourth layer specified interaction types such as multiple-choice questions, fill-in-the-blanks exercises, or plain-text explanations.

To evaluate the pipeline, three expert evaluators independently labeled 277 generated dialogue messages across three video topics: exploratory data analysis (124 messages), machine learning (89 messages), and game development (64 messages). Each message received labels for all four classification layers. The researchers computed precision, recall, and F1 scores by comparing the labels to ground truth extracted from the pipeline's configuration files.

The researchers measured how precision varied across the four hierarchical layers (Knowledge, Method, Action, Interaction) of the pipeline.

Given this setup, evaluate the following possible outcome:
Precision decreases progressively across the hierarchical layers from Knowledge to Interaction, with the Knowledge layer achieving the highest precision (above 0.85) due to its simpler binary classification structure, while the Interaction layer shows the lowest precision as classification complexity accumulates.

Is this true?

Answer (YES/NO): NO